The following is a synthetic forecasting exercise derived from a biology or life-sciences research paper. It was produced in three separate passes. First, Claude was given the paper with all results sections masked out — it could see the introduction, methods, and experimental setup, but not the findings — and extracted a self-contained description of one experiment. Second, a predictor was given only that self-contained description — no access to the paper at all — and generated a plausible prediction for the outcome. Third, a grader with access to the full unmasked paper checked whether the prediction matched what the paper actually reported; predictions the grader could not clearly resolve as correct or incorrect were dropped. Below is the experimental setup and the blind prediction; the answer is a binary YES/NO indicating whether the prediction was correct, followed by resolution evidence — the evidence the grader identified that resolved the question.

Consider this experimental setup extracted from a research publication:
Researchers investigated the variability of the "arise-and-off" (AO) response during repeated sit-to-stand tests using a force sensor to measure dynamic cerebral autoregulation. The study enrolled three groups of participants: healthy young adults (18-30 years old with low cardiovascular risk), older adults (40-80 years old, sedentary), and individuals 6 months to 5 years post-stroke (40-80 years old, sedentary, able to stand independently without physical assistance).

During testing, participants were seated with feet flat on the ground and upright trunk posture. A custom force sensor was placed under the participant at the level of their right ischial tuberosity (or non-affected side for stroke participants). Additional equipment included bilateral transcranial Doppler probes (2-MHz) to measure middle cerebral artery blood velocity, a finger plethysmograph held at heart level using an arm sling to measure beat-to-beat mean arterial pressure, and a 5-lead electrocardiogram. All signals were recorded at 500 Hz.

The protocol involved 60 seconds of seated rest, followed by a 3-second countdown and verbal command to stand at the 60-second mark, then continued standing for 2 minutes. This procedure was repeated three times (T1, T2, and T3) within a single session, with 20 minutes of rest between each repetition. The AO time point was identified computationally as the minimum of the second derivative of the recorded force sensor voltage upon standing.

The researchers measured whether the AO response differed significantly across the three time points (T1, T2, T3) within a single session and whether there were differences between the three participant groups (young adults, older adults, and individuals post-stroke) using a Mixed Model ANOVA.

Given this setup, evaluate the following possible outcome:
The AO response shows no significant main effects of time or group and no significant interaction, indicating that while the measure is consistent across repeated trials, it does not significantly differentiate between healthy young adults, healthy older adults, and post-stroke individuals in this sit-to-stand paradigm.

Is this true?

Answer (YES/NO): YES